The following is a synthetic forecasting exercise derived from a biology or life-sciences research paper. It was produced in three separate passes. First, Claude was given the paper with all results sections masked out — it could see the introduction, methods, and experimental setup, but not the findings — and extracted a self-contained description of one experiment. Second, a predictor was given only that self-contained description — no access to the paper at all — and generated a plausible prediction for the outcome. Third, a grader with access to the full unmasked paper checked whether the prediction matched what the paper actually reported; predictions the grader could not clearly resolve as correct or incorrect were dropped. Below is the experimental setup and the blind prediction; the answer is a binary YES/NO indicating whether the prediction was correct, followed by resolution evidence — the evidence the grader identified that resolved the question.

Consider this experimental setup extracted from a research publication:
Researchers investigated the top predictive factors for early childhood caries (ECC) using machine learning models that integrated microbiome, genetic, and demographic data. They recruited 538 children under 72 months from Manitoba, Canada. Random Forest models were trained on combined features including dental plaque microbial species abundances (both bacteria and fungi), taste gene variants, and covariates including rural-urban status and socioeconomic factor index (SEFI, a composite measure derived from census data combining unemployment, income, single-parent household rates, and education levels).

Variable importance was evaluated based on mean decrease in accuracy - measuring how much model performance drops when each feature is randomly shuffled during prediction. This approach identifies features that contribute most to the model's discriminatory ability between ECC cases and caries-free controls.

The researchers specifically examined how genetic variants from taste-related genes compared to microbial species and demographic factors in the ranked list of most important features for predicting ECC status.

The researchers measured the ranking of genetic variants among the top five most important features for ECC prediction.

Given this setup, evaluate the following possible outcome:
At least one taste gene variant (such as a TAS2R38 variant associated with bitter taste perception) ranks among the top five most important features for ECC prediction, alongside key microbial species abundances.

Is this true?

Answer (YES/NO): YES